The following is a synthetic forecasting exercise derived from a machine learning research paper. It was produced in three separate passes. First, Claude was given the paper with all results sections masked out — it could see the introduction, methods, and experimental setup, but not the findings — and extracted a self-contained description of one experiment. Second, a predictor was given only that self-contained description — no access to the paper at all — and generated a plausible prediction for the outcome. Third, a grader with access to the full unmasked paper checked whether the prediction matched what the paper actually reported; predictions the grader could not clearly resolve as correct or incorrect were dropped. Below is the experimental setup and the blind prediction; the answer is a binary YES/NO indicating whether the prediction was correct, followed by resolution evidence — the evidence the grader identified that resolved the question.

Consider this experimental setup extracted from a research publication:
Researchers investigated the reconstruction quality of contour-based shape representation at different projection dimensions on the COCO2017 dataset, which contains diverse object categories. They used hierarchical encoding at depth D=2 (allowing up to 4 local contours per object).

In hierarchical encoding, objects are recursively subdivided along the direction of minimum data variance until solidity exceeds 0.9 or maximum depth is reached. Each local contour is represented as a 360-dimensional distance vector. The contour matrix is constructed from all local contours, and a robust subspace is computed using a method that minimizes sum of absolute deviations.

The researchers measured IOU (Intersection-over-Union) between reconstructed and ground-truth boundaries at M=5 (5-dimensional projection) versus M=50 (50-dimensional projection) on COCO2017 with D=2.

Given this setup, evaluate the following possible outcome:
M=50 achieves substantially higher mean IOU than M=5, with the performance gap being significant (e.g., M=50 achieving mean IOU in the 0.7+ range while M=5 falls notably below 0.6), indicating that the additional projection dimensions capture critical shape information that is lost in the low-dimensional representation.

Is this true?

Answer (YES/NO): NO